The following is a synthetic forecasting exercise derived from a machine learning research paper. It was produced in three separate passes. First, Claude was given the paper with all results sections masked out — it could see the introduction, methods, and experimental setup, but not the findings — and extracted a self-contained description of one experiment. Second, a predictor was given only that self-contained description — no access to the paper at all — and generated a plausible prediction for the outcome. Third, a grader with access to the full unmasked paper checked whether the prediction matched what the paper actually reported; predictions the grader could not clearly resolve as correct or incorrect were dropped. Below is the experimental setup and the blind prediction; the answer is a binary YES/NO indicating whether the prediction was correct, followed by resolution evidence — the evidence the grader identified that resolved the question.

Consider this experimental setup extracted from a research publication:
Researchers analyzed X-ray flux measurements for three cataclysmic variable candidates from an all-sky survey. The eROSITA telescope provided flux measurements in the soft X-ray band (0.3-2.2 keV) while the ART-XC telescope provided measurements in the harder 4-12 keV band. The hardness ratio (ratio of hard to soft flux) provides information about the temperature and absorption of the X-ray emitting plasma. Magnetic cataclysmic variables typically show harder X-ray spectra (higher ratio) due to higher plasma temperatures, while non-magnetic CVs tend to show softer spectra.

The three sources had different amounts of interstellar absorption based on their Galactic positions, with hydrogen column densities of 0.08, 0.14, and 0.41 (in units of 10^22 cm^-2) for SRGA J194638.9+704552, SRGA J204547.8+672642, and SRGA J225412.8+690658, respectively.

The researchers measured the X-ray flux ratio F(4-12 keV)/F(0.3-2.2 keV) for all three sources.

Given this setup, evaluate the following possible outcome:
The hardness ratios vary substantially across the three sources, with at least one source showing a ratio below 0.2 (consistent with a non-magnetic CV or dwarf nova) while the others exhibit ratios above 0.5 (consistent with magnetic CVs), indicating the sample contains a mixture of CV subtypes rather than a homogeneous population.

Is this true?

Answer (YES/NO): NO